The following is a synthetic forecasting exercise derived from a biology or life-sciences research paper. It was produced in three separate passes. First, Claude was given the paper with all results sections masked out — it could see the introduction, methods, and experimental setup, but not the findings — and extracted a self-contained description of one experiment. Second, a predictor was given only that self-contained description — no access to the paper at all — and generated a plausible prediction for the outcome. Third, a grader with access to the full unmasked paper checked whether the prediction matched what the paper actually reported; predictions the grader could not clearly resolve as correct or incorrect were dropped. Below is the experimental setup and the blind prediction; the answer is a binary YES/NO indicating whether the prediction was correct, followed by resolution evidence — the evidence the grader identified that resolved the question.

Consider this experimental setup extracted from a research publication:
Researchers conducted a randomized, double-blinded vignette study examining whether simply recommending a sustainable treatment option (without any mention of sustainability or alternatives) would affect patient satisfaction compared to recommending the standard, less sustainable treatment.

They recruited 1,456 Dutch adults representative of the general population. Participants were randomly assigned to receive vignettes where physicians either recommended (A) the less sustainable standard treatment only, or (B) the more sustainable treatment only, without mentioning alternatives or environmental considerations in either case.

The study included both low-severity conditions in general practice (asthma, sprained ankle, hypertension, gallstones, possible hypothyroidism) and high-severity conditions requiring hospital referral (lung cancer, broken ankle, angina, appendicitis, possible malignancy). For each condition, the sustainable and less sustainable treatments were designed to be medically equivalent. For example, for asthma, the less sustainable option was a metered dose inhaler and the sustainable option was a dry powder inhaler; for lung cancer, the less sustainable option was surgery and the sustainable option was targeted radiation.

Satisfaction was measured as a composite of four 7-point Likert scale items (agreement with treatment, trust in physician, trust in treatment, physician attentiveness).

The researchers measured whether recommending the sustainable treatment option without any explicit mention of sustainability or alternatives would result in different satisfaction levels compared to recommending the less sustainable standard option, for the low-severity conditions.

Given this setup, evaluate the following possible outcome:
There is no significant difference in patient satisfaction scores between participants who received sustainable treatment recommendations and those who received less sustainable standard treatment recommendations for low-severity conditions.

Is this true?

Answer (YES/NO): YES